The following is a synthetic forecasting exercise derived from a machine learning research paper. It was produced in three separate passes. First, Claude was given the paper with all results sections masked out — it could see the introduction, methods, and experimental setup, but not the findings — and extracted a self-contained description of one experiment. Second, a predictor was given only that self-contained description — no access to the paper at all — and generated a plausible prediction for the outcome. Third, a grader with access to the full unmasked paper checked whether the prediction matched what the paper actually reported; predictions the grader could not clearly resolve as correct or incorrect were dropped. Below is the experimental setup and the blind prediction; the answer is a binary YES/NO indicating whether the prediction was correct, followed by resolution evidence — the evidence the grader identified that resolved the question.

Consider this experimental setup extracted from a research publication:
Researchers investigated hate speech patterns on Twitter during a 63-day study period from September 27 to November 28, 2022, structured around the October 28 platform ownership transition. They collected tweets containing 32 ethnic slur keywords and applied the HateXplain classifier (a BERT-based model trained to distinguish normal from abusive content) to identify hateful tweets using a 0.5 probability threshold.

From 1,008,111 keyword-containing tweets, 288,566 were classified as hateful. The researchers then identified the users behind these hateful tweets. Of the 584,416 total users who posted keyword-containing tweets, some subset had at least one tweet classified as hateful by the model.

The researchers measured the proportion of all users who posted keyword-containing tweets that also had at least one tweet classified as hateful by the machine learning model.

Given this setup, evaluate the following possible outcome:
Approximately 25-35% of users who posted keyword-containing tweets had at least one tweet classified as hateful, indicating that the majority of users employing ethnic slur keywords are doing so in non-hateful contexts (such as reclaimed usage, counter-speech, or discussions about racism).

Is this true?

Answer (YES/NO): YES